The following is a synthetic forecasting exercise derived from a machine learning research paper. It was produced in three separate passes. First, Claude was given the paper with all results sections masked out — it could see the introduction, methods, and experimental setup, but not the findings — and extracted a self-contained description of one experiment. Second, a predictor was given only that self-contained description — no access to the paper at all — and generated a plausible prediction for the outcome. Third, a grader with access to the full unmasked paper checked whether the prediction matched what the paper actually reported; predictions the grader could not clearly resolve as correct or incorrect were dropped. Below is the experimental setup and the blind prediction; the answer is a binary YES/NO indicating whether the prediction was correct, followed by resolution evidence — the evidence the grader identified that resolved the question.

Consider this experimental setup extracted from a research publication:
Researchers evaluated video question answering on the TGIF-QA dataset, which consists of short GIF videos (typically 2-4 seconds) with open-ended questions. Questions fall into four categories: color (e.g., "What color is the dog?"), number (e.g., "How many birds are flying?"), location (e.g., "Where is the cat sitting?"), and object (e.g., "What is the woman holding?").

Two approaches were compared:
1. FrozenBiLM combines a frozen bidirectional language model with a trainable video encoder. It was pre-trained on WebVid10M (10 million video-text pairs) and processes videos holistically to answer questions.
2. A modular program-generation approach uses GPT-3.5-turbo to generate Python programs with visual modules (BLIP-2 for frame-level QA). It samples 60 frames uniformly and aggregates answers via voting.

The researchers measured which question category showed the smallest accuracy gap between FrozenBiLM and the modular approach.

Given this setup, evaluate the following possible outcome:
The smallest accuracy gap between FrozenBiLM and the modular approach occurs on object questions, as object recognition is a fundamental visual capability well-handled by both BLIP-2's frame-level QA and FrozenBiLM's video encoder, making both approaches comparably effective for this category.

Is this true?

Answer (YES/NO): YES